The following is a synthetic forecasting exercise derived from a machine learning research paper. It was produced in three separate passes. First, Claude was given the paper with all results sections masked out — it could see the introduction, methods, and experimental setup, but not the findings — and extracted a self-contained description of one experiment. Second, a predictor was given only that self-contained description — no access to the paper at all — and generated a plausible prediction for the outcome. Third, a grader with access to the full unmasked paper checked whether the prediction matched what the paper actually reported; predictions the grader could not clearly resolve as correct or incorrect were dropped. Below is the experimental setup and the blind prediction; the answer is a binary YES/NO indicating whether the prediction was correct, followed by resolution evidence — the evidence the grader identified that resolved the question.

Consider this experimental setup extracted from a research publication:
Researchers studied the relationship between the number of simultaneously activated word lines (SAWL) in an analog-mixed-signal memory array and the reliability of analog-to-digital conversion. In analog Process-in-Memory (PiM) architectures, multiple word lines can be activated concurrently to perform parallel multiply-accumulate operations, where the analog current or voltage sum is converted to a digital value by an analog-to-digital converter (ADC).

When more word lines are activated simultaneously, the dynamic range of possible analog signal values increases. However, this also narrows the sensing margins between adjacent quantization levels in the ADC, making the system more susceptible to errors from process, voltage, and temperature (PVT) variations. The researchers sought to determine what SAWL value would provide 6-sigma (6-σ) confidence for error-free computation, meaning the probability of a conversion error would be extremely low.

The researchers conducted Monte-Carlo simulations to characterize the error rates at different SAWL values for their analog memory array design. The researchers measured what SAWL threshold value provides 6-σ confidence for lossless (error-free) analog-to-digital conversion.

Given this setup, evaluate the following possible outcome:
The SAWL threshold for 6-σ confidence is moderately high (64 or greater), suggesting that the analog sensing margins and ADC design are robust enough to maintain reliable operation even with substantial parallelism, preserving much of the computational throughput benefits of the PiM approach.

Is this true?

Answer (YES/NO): NO